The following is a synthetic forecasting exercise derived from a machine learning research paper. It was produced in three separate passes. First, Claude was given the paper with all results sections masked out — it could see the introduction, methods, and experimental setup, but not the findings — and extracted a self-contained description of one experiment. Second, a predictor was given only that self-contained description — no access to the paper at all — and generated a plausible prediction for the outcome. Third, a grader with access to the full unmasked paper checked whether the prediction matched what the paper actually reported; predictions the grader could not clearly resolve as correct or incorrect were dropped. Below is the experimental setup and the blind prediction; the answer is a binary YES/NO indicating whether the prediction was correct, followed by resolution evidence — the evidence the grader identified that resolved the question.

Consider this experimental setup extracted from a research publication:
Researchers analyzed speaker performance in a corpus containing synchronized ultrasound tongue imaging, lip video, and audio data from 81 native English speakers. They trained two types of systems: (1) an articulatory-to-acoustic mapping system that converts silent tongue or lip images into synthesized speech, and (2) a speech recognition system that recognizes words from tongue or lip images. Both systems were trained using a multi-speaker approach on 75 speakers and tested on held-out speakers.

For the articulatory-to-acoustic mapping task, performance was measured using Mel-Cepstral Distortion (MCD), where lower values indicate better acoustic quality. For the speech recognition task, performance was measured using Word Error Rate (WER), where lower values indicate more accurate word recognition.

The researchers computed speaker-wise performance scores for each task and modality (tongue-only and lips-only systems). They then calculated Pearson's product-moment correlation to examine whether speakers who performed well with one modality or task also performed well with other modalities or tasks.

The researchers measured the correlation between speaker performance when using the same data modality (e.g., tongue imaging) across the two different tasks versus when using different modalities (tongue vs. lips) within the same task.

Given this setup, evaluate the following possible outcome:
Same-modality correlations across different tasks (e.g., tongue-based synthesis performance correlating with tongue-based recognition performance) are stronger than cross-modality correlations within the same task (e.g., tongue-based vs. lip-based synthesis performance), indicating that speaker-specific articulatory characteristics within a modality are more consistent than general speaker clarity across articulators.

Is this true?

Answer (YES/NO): NO